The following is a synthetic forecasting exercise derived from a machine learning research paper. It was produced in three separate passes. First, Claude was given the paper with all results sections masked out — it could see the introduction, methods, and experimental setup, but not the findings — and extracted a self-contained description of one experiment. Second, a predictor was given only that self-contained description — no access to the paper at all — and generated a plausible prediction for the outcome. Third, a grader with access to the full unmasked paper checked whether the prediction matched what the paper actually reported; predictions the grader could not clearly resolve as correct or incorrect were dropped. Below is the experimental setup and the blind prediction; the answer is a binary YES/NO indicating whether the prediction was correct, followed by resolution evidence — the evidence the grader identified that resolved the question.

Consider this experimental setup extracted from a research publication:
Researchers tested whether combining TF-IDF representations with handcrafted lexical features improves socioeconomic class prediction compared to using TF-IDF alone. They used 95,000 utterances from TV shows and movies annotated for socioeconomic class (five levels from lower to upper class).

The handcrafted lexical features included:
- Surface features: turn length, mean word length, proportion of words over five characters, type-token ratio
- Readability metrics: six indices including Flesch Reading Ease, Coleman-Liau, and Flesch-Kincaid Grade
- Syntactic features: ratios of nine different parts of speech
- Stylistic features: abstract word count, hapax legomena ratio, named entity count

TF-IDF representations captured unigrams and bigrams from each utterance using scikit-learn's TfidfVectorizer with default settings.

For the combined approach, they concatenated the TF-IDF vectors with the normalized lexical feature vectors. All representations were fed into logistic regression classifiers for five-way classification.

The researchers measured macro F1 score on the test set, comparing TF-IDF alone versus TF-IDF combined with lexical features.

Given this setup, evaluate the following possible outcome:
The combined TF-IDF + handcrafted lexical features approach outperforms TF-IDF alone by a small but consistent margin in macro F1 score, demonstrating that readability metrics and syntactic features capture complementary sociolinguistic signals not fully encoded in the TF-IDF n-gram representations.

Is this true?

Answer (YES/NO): NO